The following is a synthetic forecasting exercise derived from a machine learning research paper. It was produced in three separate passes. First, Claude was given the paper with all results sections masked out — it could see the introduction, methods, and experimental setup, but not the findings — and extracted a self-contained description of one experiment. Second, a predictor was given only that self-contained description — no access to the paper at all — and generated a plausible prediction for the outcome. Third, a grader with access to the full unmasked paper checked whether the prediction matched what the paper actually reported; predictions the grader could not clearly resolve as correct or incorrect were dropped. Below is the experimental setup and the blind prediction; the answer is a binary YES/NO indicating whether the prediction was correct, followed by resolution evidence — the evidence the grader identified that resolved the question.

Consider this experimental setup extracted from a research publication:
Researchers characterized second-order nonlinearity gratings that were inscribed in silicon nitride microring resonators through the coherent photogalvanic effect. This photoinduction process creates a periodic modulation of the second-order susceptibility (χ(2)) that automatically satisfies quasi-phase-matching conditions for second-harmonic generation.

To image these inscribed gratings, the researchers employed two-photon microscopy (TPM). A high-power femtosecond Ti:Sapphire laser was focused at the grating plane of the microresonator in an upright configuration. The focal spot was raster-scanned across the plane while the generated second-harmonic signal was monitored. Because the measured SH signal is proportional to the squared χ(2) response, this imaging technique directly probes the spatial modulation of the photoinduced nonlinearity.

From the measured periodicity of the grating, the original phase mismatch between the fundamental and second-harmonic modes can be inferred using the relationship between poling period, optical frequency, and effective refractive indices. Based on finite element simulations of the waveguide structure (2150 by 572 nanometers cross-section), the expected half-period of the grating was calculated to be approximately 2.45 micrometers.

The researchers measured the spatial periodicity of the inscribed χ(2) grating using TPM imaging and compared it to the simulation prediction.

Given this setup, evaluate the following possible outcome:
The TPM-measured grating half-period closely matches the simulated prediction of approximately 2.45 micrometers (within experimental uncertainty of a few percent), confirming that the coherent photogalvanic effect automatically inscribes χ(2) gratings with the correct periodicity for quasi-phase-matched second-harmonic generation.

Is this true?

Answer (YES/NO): YES